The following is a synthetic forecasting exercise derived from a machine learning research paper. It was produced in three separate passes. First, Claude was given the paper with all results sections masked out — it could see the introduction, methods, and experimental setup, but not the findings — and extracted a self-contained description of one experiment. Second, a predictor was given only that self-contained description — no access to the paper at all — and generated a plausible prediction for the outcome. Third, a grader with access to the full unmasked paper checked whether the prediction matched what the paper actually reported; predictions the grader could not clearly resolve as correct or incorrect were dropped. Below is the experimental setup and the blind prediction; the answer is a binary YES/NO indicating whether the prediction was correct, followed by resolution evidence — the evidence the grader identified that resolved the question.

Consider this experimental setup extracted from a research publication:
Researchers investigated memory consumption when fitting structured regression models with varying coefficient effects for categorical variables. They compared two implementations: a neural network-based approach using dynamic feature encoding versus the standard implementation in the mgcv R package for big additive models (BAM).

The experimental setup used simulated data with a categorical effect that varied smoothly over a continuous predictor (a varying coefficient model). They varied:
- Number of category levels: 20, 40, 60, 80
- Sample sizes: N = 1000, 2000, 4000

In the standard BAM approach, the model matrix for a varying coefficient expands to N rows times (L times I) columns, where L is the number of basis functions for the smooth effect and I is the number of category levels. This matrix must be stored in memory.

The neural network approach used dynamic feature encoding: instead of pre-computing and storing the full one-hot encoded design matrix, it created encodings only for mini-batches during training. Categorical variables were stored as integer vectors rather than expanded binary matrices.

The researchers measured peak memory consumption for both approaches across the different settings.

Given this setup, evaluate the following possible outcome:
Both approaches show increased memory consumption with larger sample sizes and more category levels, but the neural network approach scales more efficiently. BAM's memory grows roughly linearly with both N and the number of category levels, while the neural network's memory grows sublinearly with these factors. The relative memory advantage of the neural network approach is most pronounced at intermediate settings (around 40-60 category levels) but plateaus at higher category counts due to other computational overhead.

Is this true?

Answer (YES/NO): NO